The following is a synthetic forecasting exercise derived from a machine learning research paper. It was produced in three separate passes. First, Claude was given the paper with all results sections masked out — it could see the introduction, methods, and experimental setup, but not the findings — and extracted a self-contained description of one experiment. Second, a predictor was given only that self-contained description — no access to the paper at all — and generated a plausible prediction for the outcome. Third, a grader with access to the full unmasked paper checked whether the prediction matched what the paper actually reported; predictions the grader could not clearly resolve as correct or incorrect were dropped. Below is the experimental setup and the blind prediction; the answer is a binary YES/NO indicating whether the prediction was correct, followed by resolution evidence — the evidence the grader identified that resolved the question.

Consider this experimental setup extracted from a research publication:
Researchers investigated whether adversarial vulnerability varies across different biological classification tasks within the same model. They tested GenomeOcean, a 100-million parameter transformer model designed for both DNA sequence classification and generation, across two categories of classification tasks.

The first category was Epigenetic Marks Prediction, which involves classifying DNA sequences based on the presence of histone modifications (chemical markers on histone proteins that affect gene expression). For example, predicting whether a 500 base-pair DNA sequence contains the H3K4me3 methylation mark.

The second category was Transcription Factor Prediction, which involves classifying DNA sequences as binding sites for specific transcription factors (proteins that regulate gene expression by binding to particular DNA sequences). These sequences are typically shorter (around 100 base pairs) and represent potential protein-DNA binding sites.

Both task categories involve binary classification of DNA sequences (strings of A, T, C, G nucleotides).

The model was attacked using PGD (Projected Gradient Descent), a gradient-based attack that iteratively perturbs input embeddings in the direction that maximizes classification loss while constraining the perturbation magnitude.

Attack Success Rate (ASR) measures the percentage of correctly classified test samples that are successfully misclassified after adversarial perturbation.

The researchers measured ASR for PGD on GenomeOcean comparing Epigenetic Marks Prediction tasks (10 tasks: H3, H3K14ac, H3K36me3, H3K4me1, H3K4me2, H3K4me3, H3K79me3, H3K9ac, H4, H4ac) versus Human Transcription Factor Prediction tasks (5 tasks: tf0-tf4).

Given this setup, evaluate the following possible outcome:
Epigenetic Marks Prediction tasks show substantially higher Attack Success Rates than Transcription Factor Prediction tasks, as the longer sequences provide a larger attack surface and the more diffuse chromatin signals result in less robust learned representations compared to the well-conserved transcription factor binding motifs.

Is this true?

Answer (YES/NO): YES